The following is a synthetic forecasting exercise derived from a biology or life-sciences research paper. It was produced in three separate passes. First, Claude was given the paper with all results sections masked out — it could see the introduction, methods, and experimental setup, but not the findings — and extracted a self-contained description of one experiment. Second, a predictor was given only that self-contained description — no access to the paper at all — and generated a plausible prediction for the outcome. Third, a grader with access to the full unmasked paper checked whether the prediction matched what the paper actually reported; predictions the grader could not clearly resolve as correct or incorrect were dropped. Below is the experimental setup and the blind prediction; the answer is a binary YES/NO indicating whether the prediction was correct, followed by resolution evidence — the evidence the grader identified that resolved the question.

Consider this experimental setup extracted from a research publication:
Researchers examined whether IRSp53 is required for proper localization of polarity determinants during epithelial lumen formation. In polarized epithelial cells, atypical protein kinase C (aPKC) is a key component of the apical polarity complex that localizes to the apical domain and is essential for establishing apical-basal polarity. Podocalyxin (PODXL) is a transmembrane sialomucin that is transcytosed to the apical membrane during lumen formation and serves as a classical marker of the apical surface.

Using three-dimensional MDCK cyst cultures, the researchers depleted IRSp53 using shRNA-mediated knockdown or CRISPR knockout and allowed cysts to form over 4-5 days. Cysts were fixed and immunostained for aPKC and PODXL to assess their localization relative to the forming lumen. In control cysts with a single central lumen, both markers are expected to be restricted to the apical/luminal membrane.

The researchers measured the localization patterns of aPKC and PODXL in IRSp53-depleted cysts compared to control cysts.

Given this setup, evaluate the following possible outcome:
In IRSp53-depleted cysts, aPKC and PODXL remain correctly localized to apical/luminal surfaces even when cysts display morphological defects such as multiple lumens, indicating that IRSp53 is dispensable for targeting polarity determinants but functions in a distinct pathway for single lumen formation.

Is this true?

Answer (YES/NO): NO